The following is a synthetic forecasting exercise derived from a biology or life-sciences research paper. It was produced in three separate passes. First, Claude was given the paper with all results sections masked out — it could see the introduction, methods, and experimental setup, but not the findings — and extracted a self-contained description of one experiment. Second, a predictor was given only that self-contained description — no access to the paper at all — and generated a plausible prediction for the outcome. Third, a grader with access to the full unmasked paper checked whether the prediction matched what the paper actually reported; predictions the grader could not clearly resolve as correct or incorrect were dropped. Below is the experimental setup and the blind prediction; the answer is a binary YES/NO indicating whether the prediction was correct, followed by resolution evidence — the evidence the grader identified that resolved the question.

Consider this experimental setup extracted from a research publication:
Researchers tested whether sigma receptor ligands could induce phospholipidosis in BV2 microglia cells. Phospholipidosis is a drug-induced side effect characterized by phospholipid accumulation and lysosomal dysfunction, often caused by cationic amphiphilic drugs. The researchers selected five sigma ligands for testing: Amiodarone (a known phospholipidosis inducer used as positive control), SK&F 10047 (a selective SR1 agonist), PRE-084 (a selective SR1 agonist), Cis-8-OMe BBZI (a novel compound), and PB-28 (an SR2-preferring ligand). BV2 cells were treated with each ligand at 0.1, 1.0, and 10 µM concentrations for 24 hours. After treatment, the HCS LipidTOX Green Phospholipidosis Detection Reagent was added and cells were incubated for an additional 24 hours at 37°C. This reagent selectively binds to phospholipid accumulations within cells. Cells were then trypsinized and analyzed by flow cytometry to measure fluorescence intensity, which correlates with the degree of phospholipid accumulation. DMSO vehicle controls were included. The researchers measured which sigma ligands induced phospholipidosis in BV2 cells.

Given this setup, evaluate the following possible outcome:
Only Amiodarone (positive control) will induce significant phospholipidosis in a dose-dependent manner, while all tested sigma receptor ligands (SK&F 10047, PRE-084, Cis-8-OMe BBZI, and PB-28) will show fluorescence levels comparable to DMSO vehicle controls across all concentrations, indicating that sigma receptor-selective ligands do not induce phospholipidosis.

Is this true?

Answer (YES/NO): NO